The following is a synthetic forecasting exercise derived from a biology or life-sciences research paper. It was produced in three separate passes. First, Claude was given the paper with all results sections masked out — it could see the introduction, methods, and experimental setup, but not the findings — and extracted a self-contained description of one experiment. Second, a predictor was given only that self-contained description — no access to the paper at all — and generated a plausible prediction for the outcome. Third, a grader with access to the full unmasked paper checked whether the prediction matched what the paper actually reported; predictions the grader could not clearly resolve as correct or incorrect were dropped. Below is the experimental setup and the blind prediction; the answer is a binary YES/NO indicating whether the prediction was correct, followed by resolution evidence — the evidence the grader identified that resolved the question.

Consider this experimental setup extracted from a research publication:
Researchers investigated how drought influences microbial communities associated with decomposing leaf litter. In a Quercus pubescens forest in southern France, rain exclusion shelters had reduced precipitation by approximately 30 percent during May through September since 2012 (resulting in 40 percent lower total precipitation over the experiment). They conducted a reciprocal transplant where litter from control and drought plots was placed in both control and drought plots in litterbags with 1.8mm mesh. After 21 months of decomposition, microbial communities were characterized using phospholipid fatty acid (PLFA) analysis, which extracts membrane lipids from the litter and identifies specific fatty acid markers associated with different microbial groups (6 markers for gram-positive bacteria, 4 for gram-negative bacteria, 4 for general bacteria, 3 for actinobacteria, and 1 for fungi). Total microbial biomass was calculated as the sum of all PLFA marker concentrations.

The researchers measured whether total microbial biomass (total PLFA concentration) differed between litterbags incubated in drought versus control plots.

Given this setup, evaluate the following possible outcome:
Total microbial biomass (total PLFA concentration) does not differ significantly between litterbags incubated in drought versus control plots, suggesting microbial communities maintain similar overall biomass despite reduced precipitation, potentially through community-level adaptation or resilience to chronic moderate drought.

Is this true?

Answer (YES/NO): NO